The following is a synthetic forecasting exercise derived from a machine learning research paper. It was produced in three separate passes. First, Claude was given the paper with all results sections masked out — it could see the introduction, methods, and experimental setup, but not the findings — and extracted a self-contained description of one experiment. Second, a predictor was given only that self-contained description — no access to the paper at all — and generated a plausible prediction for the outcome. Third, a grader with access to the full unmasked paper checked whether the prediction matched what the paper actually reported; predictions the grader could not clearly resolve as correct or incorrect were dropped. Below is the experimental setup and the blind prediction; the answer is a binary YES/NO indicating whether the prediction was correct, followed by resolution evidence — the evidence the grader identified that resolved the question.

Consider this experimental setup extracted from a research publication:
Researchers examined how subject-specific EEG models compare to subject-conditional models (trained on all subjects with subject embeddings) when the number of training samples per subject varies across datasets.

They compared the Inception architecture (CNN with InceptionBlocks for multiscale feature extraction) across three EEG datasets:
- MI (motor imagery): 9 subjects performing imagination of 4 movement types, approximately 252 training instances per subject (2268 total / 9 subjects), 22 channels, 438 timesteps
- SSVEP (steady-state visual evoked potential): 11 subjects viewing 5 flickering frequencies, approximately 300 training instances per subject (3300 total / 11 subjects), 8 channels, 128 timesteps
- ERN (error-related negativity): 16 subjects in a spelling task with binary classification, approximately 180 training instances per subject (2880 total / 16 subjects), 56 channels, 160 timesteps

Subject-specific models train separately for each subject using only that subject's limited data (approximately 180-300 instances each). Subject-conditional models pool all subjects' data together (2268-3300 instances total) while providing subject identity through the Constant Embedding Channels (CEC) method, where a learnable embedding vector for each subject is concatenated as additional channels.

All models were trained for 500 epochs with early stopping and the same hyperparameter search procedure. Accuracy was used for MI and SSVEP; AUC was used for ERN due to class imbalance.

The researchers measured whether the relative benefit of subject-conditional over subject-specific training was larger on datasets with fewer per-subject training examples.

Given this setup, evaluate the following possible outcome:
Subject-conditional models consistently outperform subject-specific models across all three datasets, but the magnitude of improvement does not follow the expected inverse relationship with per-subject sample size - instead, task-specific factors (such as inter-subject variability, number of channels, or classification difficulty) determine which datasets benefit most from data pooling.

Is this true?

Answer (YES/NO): NO